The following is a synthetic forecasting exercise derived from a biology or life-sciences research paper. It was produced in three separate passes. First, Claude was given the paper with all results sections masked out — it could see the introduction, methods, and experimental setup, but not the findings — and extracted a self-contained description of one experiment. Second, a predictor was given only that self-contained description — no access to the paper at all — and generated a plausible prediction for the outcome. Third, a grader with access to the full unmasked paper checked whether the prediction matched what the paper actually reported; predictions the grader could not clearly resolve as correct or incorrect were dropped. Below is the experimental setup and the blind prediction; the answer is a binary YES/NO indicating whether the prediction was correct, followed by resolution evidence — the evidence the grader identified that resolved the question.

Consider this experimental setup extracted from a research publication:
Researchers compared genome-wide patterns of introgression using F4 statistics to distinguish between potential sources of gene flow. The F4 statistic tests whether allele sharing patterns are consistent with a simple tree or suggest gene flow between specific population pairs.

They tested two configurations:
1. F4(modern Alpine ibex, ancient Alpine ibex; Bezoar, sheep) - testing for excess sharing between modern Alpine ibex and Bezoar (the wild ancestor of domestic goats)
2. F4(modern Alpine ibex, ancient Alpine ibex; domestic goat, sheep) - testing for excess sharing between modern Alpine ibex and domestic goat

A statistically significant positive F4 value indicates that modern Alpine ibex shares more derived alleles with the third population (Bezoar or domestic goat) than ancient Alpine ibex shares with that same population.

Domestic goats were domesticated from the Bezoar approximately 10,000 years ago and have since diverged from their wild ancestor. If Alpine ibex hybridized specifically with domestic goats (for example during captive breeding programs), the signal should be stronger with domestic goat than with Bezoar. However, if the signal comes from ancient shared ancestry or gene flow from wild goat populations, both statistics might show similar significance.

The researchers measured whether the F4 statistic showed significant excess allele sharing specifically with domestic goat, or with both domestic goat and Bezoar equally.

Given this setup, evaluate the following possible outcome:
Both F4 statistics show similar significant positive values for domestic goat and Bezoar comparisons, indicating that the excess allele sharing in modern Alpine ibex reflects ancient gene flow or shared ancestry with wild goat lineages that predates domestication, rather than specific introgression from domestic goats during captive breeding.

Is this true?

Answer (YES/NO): NO